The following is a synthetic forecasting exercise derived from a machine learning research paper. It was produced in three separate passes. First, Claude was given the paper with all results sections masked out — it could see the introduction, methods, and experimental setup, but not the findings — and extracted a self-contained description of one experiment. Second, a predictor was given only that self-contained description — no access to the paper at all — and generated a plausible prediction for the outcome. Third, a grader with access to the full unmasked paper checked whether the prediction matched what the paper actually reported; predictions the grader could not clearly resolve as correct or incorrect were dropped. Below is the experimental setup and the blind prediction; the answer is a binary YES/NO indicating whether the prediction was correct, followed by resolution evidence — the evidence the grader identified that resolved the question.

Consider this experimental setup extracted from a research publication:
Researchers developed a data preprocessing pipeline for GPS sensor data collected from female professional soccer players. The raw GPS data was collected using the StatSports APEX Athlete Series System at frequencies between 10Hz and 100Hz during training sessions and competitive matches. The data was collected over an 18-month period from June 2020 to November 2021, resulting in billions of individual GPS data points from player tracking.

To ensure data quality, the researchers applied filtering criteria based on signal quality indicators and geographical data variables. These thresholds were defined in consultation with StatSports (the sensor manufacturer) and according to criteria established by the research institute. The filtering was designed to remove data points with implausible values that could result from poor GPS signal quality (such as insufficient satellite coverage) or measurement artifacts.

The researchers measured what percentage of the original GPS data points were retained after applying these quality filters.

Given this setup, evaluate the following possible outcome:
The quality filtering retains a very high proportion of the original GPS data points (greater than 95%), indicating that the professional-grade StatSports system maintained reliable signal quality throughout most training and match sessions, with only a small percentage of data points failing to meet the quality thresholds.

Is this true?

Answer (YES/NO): NO